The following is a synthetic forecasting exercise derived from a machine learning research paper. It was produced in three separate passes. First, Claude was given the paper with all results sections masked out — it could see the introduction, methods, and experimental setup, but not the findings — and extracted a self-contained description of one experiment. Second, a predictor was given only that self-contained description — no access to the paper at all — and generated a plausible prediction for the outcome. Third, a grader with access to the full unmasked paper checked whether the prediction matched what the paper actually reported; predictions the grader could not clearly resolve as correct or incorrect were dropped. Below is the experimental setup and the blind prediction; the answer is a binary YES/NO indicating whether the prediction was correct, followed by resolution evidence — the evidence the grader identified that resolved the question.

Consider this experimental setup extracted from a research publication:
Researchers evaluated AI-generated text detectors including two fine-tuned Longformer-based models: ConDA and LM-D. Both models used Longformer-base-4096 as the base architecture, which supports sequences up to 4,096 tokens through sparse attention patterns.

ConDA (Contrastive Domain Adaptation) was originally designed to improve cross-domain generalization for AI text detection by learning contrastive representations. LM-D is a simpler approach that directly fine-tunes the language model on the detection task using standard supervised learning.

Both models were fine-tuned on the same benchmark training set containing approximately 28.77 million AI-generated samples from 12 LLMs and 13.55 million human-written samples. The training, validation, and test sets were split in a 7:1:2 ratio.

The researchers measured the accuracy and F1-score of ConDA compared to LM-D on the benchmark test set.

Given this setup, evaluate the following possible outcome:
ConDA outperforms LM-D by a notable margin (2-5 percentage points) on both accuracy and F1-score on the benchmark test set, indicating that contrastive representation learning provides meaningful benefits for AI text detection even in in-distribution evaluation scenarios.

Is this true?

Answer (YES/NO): NO